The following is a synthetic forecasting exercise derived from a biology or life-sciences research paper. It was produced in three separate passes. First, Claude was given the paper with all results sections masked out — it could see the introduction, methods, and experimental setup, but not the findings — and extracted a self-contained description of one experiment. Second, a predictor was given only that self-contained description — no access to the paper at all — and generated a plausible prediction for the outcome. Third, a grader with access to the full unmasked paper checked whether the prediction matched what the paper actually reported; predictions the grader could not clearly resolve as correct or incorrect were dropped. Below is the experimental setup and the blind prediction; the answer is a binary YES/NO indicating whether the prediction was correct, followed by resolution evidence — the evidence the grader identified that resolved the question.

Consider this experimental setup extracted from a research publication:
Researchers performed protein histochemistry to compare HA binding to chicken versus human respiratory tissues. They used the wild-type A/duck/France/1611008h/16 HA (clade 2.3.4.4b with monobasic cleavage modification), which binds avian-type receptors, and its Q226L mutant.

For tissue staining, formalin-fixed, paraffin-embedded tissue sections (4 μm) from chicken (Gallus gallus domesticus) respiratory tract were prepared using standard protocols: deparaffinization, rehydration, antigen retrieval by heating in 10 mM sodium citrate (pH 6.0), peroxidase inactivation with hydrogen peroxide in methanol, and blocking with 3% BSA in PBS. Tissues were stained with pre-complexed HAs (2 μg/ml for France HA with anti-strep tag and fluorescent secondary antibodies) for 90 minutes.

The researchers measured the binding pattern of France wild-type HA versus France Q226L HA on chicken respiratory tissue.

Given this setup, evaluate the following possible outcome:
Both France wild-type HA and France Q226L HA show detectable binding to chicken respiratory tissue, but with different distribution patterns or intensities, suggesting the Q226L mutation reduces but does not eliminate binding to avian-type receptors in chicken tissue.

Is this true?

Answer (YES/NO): YES